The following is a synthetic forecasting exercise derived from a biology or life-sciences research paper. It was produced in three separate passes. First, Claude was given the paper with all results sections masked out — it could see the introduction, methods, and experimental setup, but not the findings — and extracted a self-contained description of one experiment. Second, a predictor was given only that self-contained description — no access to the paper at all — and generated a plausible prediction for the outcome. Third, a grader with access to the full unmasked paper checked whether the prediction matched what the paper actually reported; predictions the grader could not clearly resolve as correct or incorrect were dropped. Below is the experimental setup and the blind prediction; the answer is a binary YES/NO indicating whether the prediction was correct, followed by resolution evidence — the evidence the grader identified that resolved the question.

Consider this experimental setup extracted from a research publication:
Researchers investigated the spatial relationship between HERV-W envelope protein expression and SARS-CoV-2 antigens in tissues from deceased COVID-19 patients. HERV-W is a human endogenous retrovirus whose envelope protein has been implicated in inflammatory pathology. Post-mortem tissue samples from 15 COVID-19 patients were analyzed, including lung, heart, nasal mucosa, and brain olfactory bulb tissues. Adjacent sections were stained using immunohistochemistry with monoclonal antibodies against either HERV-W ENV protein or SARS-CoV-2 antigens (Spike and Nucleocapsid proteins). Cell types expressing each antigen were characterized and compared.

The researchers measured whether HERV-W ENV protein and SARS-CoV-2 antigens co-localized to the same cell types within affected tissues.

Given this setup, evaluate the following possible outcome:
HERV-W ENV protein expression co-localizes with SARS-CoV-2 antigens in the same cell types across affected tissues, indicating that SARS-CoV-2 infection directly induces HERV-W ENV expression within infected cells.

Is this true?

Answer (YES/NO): NO